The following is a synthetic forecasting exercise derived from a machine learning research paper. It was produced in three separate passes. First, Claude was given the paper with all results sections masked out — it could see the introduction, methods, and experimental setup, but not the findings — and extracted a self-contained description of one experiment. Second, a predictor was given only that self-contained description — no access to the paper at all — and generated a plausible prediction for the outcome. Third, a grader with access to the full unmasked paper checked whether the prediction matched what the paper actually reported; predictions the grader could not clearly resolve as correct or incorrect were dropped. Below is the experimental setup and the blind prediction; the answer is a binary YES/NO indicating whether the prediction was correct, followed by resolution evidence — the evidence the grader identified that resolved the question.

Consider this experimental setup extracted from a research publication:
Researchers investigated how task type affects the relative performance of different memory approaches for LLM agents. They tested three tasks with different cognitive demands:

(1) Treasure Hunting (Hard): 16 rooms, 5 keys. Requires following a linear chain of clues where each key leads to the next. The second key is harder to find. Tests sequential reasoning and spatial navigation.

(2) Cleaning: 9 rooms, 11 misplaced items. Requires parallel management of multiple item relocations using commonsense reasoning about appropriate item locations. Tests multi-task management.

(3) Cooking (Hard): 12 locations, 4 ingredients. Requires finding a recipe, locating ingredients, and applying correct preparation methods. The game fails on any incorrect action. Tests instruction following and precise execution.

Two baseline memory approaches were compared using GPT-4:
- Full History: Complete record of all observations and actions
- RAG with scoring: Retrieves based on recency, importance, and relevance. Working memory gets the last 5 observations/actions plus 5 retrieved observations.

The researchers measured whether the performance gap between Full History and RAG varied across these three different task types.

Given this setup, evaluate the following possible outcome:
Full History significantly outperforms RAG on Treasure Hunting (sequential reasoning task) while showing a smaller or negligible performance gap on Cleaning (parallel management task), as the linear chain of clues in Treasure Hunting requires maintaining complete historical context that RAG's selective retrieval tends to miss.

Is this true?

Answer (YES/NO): NO